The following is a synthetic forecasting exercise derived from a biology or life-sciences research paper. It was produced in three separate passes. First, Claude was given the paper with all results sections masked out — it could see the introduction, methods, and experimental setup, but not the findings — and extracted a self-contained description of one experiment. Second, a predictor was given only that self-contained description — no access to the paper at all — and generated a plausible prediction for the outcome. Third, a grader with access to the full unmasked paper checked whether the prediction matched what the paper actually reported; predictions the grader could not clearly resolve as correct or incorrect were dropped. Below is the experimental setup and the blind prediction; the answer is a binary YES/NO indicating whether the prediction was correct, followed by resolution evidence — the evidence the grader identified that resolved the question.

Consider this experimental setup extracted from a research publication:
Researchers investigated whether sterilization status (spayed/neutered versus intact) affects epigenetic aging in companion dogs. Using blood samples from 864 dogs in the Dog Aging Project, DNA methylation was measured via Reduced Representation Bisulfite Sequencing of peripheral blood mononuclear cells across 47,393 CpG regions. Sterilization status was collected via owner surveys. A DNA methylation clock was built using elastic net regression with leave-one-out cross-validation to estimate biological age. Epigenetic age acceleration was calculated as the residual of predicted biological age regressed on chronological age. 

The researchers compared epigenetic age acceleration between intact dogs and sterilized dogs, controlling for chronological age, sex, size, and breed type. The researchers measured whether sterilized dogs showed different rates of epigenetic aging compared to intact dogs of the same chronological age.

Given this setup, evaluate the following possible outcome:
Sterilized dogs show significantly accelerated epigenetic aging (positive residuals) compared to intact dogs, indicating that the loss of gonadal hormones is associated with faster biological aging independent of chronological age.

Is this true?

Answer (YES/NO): YES